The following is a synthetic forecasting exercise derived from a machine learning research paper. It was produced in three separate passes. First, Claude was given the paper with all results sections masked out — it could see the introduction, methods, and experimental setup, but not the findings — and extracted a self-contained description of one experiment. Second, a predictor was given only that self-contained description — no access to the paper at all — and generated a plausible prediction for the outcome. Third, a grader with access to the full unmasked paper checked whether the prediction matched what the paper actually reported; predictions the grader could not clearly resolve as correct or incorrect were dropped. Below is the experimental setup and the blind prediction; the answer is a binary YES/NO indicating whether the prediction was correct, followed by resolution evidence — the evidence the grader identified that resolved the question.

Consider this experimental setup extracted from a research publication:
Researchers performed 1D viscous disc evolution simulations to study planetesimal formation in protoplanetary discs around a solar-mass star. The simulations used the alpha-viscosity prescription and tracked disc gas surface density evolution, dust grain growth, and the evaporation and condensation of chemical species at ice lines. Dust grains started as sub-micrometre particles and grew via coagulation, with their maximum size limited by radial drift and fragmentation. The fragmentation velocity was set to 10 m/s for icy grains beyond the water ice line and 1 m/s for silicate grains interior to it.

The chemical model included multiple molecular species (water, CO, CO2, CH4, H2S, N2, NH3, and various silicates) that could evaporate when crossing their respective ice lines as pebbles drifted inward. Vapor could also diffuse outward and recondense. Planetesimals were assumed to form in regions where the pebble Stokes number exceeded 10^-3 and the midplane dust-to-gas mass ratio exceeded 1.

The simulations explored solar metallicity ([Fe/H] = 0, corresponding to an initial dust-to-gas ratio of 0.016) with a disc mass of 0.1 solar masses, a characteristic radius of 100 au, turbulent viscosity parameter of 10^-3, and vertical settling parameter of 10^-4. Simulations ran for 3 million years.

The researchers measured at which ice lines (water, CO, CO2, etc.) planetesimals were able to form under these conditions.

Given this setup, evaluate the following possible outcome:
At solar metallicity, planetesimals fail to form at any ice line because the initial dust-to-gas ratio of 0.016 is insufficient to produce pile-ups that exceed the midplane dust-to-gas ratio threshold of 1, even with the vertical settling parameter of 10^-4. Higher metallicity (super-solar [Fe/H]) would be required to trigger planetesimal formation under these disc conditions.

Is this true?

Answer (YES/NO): NO